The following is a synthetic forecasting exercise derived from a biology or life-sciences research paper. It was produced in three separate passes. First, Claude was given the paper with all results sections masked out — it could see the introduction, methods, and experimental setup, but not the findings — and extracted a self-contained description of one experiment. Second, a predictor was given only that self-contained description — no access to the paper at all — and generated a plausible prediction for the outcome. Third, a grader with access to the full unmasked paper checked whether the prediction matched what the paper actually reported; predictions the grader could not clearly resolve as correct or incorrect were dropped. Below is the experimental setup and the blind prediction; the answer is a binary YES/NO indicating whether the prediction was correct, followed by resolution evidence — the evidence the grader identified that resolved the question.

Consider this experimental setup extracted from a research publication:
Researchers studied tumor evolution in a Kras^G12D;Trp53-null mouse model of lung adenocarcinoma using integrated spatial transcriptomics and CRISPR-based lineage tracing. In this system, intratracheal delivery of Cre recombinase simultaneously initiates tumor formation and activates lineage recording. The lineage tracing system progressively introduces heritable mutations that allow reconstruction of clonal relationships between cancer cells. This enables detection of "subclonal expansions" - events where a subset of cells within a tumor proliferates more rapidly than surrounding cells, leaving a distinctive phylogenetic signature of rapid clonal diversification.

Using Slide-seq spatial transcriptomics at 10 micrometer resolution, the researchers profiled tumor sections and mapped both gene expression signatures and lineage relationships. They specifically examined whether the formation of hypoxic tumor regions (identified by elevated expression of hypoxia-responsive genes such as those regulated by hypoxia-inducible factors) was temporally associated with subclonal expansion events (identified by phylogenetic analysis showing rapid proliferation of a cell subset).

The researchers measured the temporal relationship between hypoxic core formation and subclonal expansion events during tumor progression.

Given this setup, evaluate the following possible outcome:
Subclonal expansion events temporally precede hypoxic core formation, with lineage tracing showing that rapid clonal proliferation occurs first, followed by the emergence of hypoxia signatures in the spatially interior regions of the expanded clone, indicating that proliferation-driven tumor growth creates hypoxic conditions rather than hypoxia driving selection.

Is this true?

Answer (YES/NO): YES